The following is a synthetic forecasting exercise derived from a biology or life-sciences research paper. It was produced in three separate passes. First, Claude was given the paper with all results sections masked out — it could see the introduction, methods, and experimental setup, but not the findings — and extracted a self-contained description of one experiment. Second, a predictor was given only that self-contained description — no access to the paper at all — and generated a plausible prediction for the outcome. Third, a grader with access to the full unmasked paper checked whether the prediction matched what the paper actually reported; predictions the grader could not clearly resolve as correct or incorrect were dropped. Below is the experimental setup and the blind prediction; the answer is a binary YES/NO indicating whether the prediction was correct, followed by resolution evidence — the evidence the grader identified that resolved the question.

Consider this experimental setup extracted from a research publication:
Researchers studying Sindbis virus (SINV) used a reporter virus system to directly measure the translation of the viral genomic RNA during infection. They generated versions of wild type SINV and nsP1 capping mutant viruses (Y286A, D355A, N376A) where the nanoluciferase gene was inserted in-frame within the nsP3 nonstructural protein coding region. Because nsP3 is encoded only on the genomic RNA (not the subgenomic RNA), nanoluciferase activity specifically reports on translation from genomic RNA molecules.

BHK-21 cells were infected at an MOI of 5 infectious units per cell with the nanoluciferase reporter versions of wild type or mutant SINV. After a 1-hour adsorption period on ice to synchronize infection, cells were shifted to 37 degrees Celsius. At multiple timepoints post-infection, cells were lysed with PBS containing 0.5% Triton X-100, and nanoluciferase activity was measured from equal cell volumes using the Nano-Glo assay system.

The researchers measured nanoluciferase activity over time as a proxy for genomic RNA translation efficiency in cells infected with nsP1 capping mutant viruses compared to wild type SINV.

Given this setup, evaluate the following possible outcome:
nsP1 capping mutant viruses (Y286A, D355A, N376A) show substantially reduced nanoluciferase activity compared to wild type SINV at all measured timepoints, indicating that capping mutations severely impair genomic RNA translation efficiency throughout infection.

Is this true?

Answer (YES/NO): NO